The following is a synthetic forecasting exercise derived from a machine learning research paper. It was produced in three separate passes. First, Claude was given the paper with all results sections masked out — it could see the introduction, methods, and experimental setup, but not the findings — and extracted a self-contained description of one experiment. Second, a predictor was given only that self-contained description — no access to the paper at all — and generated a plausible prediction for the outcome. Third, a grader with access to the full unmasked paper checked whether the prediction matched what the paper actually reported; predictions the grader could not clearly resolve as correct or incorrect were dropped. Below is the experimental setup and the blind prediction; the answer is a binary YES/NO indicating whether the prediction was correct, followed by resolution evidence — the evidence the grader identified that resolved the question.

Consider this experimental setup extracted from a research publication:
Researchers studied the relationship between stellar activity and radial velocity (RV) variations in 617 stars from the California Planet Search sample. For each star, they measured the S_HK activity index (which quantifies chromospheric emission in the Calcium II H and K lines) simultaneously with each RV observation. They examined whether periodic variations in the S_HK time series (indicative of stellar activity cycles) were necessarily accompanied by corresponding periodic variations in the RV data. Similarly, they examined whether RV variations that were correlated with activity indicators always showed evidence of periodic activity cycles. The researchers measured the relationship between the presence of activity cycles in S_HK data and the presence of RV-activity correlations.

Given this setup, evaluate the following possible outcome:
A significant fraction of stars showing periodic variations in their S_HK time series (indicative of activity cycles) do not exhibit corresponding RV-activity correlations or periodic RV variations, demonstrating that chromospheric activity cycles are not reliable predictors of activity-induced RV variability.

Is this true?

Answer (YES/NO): YES